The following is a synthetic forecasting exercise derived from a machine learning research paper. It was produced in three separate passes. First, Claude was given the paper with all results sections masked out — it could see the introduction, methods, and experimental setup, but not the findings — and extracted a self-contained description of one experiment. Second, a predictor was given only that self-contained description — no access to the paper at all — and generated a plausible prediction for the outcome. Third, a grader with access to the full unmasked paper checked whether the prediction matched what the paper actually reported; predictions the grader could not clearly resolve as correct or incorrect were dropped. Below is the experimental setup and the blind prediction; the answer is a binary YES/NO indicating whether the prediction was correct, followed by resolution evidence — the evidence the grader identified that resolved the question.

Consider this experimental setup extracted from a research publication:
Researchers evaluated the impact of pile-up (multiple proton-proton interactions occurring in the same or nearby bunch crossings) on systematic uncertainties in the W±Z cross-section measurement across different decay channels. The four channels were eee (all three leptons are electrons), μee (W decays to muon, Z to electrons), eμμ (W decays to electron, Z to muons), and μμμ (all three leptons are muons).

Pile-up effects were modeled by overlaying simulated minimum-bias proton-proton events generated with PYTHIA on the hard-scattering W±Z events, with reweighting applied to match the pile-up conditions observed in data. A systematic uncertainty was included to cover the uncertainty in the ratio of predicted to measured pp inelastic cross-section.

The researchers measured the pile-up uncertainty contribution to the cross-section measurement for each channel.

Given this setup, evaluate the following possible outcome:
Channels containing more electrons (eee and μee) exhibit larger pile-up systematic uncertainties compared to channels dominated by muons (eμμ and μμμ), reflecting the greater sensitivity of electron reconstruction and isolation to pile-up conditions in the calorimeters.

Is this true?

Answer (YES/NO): YES